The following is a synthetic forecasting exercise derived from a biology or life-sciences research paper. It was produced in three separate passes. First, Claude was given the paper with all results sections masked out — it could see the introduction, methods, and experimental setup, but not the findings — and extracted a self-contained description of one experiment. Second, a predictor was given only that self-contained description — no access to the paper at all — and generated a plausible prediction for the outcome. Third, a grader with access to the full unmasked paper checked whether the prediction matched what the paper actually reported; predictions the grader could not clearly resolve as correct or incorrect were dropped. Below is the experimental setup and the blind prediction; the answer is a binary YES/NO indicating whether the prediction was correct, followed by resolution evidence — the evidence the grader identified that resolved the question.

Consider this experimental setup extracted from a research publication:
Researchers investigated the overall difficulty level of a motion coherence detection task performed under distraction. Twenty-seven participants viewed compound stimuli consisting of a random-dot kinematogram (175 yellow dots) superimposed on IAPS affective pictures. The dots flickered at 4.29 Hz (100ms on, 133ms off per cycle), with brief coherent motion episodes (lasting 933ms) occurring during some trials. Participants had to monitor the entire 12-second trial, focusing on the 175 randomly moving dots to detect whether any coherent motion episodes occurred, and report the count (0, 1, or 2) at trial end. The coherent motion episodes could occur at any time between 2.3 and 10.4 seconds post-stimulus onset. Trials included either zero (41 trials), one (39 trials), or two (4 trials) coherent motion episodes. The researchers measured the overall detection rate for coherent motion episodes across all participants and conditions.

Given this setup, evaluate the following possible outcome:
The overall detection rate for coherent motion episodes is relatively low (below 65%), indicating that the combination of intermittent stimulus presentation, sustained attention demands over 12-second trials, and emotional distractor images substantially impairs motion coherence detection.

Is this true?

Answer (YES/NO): YES